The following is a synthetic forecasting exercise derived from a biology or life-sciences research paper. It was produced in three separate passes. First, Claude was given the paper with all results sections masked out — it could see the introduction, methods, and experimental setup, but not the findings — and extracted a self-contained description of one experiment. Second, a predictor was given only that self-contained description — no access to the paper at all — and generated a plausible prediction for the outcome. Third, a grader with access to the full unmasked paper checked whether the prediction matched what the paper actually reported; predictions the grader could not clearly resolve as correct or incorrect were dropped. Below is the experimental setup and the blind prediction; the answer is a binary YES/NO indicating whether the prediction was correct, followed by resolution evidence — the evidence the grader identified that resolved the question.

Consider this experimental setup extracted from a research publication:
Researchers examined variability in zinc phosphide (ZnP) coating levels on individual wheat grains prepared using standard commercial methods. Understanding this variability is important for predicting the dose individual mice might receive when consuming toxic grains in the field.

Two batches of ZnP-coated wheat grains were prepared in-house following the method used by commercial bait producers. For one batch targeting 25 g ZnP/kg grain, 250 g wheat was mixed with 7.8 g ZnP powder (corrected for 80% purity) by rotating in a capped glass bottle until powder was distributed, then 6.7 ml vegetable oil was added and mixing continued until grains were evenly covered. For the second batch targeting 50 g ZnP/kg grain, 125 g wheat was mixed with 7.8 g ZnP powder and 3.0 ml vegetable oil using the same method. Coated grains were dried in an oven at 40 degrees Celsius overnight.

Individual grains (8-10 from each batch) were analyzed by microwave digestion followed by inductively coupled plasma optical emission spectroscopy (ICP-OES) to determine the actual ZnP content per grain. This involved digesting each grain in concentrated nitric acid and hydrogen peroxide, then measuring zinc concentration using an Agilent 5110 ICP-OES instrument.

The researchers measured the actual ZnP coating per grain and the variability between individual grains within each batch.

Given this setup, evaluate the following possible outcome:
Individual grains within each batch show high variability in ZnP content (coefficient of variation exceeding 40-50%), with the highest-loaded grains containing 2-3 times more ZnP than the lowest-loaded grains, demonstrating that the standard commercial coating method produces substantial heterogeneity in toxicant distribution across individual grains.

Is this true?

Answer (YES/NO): NO